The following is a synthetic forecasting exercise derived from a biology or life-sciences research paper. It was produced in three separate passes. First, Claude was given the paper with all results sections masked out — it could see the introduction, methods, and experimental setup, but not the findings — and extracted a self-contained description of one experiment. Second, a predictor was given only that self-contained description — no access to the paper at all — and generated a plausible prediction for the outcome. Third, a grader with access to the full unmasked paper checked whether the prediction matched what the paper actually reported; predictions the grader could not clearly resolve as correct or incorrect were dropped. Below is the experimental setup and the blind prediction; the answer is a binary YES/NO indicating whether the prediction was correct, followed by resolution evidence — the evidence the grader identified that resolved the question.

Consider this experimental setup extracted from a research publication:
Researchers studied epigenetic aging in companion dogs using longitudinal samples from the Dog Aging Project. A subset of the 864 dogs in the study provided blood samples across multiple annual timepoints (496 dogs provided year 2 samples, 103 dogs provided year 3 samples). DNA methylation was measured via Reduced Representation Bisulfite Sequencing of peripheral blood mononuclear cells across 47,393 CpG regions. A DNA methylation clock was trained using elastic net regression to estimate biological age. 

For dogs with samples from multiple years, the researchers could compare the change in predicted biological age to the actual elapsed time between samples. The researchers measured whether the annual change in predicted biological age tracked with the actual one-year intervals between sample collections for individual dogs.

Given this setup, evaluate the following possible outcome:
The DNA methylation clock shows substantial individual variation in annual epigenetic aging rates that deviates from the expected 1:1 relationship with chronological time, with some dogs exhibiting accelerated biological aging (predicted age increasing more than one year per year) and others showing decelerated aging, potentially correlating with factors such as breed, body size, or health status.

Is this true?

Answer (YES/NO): NO